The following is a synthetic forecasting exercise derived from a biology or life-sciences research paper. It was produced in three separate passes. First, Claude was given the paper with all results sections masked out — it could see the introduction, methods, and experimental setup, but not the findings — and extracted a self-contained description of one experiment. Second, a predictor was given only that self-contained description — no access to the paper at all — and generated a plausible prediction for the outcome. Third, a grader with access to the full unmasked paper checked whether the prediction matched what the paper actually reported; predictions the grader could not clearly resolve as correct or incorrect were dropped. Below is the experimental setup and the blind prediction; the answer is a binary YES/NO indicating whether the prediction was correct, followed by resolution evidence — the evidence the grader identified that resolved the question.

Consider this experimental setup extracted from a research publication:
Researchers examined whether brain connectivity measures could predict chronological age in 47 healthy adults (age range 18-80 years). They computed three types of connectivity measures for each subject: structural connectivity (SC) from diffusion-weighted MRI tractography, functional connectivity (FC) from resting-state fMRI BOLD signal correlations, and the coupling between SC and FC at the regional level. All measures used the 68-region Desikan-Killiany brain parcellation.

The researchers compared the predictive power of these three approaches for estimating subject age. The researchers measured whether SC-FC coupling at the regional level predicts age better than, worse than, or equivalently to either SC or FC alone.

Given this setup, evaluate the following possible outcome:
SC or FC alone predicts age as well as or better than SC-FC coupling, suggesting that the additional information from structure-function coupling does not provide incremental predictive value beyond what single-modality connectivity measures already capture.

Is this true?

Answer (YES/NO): NO